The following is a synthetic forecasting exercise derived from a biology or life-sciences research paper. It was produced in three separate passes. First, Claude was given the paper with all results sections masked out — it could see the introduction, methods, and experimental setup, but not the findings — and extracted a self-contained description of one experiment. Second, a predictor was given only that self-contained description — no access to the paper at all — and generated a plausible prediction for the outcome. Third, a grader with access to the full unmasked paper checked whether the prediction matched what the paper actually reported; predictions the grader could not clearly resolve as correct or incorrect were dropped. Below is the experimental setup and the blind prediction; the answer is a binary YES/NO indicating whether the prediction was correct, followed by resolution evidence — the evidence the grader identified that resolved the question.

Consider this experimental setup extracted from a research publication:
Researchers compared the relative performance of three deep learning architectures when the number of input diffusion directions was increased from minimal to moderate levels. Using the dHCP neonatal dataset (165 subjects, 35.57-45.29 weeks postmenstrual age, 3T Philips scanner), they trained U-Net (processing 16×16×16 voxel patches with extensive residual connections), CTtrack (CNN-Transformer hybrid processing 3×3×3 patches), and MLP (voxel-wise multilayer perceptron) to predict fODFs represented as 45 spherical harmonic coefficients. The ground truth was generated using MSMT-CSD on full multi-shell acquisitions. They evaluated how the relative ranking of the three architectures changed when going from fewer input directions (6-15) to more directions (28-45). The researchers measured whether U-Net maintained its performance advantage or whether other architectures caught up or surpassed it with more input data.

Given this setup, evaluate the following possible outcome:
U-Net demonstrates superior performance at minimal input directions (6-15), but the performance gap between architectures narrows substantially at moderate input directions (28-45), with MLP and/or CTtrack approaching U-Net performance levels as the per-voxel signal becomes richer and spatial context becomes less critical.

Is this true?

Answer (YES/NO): NO